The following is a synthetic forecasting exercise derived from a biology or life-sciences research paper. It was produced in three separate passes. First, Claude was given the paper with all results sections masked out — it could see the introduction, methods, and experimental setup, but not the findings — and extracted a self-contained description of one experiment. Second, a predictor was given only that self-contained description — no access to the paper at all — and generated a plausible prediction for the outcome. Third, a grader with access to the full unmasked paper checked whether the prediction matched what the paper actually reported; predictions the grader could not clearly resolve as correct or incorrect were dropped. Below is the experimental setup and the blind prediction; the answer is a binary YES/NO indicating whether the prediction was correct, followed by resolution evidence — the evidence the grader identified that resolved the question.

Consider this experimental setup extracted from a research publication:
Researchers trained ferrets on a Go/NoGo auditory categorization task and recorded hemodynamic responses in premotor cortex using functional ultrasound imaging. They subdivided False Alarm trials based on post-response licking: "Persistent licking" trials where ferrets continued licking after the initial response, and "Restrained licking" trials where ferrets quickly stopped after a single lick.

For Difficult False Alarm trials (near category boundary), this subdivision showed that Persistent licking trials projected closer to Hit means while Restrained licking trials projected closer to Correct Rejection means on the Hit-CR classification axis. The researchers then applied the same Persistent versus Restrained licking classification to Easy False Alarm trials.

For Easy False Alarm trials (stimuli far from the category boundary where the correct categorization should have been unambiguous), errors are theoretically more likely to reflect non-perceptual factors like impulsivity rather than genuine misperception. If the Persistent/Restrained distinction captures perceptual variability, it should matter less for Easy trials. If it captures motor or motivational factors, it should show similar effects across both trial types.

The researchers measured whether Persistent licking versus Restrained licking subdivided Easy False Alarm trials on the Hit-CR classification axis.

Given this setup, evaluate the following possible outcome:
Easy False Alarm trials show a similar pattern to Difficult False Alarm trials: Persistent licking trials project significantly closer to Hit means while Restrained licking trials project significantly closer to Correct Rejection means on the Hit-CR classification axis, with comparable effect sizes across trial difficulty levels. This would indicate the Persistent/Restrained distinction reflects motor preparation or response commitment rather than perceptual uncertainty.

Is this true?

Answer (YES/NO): NO